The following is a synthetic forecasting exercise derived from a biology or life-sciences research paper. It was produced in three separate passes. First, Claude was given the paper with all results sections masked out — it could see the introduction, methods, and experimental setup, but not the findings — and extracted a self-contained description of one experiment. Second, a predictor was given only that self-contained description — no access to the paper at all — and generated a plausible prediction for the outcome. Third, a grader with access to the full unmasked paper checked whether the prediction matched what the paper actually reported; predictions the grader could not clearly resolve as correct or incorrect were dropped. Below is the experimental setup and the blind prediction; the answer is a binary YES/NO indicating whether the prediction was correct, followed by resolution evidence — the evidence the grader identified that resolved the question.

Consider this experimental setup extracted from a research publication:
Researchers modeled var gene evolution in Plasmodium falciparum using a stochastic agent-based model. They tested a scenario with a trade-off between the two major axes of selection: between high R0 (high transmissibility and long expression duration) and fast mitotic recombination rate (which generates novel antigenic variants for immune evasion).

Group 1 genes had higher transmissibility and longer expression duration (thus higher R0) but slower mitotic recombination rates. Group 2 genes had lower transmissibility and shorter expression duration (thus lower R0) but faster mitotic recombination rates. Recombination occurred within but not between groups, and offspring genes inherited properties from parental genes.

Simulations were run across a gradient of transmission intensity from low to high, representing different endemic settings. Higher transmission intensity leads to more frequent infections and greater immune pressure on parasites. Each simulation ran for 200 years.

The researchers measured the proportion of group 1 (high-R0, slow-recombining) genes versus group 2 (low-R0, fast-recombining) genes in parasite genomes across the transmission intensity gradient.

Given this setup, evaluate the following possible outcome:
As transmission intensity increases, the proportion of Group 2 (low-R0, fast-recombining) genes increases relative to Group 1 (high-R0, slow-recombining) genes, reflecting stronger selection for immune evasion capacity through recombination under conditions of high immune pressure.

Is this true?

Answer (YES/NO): NO